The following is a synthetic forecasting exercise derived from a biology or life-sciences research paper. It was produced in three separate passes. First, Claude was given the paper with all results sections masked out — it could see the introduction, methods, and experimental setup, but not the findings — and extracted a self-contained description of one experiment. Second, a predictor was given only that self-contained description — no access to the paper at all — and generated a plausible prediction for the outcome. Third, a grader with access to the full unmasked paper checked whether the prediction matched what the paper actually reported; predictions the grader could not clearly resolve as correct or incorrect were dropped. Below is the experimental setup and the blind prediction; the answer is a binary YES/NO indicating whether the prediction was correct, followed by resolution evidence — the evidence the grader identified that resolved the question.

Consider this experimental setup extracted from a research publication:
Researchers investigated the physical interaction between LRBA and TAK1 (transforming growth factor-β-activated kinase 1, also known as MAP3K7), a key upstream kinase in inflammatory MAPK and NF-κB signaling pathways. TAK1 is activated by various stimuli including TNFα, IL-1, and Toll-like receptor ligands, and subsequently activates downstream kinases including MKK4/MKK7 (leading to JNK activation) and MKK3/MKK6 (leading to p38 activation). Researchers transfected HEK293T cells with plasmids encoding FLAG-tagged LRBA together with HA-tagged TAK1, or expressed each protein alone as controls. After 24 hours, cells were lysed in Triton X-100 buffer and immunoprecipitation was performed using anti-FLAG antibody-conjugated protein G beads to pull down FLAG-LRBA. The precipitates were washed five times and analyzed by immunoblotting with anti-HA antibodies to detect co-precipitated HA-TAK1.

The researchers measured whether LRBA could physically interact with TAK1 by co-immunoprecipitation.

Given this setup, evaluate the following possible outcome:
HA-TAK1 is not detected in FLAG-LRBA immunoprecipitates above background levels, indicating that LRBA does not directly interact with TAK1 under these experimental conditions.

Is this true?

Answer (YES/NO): NO